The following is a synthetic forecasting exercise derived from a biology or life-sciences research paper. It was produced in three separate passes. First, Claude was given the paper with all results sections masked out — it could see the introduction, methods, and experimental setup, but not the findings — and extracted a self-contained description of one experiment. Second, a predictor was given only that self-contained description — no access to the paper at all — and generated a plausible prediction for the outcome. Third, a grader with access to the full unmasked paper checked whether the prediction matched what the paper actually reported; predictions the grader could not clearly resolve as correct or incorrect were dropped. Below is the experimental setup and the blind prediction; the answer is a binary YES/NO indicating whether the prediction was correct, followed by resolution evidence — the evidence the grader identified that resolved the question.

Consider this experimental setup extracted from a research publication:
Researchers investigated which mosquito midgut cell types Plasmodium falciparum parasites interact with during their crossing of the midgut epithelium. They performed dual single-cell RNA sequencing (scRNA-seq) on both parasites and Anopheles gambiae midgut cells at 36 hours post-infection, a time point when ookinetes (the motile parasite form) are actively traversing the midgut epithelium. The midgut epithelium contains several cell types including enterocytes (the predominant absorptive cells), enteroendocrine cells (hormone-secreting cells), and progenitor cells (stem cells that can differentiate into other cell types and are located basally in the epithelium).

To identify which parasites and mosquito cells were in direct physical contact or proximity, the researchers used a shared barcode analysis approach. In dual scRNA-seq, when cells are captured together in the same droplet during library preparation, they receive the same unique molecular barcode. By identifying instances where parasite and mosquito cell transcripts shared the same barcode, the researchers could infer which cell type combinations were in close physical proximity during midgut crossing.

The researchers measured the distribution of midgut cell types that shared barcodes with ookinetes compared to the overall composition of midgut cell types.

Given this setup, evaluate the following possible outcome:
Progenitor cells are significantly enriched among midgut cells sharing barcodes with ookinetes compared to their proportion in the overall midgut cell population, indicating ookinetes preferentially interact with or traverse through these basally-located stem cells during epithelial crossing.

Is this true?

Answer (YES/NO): YES